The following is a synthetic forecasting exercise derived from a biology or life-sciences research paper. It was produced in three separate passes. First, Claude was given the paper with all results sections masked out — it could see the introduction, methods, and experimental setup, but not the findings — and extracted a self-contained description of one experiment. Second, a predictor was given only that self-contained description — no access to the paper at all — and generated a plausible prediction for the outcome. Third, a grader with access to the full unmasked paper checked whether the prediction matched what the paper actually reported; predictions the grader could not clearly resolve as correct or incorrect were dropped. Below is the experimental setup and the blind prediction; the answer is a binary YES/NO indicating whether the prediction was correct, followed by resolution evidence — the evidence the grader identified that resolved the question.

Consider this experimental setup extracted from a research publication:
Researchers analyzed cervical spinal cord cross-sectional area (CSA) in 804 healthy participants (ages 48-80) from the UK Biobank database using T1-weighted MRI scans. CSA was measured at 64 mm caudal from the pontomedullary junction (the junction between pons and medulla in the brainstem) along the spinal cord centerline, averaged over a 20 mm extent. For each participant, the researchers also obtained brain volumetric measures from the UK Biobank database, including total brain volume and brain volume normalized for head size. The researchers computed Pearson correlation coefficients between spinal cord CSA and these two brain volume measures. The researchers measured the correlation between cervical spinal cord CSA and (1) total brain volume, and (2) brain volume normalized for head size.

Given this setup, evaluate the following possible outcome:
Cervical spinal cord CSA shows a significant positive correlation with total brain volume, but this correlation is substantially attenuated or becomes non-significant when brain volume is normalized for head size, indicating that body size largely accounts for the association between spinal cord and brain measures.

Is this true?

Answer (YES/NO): NO